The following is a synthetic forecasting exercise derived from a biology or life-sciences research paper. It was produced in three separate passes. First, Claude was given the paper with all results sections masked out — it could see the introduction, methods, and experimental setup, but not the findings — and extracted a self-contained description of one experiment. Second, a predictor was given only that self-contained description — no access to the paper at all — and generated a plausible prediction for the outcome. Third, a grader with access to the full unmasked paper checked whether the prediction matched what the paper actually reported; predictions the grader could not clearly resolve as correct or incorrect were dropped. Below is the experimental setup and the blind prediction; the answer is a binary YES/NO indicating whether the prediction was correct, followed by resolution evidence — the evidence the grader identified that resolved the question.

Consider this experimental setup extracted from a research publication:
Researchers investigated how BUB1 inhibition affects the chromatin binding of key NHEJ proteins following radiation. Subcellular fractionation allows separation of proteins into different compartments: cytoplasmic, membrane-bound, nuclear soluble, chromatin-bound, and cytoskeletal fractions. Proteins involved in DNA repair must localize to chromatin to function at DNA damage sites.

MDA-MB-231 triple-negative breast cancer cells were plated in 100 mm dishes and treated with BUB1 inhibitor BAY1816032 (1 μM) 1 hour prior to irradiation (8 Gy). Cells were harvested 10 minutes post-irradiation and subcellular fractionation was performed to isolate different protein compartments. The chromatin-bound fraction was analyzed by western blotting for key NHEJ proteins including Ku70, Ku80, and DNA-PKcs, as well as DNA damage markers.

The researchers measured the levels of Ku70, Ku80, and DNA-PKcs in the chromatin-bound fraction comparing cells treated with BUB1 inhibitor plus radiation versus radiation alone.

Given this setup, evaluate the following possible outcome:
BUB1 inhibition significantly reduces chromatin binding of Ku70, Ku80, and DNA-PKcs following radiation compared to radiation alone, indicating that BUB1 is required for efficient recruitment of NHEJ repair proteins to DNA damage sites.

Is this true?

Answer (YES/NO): NO